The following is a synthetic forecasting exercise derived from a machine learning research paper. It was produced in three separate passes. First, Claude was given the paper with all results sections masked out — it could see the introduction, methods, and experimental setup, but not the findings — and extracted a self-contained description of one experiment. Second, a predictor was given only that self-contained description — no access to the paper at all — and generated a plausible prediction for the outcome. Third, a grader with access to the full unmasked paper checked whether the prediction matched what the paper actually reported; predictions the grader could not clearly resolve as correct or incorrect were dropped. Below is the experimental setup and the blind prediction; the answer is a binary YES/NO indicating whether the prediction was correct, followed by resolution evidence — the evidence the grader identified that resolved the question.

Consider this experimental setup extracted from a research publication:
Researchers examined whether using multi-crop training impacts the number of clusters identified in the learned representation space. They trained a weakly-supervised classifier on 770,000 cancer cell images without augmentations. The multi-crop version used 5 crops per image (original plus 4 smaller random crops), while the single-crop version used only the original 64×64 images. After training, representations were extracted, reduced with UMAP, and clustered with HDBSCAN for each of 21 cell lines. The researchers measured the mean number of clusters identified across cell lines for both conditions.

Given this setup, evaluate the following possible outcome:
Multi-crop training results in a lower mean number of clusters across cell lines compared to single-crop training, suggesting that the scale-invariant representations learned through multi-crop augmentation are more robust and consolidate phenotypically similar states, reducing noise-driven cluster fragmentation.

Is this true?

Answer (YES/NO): YES